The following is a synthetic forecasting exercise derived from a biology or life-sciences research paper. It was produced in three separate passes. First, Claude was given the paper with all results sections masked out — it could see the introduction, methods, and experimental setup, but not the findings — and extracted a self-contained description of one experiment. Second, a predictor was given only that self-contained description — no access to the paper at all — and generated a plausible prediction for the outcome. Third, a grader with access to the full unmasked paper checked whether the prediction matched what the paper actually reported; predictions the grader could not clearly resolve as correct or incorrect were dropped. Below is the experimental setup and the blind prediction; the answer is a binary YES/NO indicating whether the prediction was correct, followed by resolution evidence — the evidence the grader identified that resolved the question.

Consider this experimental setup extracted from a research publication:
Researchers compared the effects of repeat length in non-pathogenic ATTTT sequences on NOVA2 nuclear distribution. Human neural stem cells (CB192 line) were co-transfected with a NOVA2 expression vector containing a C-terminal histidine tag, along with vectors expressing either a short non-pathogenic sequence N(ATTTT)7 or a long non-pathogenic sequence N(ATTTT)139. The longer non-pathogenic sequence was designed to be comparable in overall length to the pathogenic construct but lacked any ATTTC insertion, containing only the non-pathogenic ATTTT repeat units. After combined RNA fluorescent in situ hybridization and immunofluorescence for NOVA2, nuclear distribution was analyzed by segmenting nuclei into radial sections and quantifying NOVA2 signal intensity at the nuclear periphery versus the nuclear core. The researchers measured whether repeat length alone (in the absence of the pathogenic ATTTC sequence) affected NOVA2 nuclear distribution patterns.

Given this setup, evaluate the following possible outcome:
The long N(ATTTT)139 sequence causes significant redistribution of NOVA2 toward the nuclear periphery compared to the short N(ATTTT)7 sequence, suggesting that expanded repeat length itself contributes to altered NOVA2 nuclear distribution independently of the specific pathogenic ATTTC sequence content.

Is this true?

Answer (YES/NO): NO